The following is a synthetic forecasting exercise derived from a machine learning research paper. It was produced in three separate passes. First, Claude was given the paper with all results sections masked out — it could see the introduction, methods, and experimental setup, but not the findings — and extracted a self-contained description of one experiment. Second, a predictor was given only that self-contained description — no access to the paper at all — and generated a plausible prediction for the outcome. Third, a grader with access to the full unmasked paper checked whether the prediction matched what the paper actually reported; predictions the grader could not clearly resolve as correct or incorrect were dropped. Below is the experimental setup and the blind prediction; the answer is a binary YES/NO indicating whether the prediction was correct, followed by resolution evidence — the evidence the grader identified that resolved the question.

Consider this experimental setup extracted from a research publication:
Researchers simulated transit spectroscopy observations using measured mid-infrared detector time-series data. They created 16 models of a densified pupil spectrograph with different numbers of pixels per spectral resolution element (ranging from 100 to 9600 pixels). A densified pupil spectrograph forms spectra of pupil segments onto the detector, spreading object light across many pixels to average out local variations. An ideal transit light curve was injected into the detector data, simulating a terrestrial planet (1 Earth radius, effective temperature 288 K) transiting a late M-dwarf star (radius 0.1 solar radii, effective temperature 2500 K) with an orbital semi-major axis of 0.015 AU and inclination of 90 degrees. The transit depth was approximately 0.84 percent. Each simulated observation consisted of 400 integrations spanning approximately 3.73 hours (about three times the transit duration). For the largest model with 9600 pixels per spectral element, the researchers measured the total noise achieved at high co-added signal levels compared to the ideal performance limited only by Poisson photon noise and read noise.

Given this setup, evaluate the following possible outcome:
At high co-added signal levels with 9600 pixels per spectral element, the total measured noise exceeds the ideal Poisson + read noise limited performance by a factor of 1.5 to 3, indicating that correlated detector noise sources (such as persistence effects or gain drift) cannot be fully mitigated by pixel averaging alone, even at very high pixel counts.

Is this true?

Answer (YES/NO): NO